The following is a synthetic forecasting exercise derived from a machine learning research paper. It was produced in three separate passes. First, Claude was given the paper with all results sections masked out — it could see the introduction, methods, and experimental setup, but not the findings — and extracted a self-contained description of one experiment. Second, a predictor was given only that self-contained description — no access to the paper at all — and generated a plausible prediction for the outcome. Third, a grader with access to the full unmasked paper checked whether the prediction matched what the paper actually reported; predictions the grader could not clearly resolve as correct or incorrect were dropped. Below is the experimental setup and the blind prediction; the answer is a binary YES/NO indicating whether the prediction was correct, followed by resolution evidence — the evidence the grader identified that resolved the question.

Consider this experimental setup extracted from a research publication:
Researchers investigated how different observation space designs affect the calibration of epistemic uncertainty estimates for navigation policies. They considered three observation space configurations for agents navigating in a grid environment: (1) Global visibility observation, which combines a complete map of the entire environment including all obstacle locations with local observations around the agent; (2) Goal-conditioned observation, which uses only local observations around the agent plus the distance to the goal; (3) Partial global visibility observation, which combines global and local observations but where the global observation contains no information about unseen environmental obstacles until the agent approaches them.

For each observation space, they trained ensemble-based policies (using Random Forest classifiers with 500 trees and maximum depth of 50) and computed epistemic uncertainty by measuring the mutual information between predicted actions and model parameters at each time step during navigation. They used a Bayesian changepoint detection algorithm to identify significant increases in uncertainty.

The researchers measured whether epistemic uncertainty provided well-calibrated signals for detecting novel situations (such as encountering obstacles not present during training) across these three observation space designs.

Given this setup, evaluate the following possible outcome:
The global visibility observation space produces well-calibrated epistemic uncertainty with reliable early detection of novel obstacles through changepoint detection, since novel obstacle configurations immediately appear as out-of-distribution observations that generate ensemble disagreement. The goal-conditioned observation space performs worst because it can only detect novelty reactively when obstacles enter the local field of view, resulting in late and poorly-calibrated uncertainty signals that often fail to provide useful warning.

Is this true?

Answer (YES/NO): NO